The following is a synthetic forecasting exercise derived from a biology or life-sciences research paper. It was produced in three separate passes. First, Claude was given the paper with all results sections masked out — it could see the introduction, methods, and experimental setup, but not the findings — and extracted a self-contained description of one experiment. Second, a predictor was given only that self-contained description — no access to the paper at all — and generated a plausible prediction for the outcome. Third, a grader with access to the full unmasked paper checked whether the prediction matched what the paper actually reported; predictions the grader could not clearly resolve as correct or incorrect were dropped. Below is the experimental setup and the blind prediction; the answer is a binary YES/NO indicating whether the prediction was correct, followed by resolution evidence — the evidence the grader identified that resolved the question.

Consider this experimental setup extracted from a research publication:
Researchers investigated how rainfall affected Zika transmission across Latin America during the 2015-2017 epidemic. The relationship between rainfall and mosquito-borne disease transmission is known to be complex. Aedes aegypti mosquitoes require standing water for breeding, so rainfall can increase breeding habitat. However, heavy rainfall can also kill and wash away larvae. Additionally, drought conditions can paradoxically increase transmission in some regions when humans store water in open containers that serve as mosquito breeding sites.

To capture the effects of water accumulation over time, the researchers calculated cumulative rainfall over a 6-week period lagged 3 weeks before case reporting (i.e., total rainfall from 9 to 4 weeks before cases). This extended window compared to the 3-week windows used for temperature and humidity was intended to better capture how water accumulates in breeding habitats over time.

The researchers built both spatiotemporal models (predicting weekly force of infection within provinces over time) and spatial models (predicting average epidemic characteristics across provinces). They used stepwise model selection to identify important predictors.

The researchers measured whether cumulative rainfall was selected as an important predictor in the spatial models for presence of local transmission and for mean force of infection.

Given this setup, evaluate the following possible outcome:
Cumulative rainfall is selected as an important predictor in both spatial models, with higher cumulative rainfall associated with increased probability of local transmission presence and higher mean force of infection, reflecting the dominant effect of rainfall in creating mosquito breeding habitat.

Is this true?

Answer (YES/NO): NO